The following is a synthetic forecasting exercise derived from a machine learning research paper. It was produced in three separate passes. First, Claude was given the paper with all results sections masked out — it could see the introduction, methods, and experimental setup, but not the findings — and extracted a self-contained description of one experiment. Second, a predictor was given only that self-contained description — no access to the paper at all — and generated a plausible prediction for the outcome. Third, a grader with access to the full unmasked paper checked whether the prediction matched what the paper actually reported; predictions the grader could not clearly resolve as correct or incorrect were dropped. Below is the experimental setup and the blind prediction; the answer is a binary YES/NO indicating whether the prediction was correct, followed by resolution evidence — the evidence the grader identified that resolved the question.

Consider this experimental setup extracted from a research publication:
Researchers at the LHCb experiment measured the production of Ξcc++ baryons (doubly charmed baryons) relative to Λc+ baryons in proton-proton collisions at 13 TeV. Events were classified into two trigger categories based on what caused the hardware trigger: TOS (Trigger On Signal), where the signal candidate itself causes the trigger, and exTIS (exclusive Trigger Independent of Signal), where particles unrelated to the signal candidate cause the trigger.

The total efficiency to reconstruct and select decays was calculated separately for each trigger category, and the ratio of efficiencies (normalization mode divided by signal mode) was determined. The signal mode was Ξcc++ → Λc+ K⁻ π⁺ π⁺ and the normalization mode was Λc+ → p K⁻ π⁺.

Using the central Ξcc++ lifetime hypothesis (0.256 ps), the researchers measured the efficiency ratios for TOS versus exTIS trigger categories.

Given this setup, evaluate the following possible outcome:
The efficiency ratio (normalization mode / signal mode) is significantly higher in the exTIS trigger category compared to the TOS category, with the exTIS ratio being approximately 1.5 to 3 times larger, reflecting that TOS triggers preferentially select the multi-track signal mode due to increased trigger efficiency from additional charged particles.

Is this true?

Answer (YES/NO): NO